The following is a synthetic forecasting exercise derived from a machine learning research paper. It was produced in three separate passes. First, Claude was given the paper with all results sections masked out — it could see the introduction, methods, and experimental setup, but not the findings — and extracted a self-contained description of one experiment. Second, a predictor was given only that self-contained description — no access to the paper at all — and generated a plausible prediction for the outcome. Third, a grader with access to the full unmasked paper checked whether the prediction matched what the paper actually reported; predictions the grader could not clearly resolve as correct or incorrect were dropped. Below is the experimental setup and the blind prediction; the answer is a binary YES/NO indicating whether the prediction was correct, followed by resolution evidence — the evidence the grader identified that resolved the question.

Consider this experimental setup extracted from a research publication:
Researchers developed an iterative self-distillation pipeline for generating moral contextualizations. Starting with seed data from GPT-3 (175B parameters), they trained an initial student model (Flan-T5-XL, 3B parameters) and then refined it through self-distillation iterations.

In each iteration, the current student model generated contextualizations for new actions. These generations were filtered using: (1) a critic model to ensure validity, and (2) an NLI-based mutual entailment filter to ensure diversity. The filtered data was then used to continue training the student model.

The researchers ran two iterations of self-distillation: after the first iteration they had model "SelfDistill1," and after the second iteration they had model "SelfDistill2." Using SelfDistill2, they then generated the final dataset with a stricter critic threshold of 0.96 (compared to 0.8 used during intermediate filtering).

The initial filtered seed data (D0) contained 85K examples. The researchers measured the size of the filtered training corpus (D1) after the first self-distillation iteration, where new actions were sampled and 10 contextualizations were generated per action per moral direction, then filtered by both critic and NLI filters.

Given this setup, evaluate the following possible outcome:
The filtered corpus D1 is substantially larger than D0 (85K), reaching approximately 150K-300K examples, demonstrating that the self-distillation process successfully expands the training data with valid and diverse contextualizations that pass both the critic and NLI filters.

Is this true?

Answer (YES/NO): NO